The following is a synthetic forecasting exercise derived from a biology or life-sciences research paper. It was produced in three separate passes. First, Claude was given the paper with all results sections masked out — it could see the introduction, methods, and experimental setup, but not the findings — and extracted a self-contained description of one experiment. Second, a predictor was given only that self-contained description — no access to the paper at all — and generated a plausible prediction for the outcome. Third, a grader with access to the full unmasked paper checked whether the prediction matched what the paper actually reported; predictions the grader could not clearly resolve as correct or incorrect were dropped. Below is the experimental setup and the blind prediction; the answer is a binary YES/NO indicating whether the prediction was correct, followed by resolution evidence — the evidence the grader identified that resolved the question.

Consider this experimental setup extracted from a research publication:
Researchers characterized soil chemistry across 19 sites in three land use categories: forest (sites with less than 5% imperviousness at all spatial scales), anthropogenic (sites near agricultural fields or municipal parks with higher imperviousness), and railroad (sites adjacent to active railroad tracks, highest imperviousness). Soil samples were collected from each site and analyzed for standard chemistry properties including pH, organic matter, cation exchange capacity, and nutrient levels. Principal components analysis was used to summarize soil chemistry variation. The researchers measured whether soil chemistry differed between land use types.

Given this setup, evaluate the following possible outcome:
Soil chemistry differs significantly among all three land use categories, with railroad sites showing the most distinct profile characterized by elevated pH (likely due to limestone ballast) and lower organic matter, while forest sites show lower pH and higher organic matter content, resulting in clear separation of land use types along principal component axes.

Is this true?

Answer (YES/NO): NO